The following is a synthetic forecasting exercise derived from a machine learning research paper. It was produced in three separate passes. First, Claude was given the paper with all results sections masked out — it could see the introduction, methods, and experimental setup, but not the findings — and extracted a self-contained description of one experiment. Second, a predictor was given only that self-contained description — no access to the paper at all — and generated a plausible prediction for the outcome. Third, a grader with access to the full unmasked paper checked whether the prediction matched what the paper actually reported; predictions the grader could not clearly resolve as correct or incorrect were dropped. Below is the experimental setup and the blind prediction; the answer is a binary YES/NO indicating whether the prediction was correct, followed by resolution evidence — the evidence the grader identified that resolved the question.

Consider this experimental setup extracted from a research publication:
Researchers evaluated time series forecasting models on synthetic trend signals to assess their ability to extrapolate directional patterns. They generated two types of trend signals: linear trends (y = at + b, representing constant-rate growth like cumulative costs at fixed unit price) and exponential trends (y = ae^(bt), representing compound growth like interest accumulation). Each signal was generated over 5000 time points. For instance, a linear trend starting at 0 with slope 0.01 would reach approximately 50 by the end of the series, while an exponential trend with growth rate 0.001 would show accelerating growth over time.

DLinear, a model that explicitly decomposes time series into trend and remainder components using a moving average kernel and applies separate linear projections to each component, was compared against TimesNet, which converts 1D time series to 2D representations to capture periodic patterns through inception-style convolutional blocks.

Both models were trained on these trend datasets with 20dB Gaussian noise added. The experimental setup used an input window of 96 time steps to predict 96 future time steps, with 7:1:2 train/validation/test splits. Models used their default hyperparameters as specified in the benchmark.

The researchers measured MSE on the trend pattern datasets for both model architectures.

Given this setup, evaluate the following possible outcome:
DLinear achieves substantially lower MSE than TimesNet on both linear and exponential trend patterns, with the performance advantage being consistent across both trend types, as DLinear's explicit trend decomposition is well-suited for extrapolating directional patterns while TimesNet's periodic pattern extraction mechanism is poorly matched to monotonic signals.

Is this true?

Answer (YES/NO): YES